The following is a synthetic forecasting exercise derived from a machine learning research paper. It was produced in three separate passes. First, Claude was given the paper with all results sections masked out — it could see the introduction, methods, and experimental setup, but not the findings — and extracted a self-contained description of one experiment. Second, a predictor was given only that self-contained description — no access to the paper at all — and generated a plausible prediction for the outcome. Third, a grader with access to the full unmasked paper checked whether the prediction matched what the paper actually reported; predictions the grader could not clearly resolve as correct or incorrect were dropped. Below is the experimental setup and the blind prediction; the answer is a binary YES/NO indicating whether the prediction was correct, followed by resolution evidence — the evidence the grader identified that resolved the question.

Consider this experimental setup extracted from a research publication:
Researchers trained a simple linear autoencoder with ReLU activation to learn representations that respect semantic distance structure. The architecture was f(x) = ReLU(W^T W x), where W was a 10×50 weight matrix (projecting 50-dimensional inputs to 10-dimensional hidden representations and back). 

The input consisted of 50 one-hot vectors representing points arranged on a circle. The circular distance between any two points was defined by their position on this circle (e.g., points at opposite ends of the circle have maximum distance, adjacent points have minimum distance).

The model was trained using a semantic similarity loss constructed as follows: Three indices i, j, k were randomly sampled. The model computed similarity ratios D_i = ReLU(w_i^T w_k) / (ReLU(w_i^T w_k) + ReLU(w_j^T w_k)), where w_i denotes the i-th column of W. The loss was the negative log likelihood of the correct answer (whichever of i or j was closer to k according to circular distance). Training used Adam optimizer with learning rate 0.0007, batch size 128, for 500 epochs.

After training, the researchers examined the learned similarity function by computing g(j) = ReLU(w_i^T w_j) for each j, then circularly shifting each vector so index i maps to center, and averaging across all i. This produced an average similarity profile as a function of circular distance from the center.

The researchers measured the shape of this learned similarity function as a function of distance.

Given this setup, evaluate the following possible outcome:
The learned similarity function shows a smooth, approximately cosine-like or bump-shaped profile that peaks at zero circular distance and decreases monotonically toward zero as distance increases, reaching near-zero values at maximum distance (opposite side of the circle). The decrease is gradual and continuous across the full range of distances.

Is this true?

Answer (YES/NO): NO